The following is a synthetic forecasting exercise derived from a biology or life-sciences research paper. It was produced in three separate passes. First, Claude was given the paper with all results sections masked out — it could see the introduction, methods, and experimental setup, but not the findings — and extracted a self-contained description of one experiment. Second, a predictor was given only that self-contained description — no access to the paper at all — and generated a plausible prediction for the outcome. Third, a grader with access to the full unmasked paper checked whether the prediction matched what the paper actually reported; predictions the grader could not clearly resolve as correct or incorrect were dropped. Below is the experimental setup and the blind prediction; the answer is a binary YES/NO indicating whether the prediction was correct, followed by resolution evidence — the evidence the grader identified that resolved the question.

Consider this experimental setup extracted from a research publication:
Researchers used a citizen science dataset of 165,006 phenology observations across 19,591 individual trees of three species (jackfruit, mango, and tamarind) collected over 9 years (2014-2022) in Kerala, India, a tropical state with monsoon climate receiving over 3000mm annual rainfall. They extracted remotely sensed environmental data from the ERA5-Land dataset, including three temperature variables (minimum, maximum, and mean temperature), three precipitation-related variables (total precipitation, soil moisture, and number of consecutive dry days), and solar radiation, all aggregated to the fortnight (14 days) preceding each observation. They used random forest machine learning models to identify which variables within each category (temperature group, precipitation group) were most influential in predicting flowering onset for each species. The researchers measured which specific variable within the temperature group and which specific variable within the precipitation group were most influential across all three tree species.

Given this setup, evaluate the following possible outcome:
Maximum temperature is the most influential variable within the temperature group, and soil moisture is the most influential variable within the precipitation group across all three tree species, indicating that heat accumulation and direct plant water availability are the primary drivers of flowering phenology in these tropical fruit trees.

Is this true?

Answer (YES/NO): NO